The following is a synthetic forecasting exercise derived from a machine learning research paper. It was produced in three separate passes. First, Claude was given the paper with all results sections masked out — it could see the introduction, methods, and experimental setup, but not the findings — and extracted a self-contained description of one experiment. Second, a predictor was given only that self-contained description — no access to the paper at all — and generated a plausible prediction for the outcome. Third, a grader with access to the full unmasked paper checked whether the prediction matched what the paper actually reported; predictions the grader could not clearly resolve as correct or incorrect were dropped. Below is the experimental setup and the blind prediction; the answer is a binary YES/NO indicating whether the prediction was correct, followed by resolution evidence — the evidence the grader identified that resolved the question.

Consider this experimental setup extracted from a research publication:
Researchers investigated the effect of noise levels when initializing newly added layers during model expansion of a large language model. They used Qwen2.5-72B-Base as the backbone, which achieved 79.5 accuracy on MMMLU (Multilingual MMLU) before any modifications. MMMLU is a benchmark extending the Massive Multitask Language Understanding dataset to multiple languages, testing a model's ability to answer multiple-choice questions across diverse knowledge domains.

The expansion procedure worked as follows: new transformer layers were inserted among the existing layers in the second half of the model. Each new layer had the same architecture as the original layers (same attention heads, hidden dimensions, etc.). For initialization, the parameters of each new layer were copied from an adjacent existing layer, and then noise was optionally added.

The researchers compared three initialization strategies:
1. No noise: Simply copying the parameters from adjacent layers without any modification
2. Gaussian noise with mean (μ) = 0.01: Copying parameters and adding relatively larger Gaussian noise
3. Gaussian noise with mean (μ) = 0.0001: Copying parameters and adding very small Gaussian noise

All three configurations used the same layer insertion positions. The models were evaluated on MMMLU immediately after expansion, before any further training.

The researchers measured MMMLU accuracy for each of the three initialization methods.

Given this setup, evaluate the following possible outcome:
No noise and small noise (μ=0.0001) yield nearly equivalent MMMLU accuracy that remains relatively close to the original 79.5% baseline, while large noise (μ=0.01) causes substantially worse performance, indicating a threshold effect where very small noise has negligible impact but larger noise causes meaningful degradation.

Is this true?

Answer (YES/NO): YES